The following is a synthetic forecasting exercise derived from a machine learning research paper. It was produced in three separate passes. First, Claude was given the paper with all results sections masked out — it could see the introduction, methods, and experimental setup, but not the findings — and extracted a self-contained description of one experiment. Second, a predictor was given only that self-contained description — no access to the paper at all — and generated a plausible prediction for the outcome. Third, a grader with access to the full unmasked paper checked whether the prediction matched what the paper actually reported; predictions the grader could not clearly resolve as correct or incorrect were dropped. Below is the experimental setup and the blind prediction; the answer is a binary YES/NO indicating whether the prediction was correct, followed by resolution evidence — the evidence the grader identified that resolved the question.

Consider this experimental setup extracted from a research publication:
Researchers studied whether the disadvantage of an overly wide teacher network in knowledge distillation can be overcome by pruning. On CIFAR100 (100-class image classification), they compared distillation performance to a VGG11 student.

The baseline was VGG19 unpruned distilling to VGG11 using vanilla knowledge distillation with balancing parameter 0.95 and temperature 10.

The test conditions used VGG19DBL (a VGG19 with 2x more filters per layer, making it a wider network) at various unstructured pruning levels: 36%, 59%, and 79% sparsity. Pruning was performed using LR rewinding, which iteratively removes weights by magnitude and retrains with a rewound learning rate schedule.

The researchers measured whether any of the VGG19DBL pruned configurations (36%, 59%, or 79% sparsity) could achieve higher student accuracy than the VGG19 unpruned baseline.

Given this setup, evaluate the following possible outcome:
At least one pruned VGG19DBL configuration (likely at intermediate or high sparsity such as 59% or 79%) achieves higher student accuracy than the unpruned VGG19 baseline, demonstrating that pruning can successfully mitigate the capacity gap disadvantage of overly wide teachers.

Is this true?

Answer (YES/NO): YES